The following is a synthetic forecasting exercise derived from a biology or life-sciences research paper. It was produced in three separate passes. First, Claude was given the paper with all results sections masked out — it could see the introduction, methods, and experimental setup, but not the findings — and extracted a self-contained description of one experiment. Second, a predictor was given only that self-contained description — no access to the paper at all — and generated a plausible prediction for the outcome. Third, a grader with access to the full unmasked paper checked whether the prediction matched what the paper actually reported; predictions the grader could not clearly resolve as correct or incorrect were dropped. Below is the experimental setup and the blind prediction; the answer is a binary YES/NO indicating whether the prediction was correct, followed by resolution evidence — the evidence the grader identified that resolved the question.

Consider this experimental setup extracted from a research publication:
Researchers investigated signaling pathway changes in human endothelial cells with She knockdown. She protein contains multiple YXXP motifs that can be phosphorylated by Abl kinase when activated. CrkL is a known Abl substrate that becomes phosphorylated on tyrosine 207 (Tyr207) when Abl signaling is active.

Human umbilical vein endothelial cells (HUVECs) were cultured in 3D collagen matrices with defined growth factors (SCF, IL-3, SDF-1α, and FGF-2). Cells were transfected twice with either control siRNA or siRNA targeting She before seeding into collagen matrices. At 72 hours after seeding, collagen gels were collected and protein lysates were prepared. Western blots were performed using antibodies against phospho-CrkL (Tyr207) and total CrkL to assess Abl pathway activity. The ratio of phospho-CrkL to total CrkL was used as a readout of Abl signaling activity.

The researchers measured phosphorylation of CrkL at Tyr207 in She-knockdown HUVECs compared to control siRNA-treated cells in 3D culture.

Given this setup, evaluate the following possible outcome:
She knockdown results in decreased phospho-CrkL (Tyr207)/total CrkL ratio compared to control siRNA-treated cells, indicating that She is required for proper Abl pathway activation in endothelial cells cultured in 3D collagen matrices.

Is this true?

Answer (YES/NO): NO